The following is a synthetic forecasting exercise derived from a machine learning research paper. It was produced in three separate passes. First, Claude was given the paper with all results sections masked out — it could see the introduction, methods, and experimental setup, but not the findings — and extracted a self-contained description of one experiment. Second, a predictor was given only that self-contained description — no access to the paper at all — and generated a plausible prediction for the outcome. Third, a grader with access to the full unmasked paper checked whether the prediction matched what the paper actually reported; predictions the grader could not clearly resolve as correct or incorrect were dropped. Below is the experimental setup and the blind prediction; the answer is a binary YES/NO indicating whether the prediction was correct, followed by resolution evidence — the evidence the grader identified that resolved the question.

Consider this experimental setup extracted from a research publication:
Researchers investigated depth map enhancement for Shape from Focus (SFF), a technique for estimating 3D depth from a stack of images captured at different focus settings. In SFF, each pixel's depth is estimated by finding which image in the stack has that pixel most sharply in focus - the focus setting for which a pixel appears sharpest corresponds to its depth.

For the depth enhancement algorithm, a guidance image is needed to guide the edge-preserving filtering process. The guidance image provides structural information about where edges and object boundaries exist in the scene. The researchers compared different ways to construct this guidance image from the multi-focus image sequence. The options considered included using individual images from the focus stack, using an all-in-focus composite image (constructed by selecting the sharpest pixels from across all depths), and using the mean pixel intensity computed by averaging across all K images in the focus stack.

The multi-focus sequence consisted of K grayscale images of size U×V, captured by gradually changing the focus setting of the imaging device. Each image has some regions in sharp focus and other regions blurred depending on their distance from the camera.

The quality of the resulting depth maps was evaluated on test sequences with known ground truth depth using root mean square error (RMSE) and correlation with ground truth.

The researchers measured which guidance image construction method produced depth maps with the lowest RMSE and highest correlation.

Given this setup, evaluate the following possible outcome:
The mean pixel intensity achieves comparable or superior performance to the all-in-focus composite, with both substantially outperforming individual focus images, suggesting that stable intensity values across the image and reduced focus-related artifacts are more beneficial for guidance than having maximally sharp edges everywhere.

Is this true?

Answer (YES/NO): NO